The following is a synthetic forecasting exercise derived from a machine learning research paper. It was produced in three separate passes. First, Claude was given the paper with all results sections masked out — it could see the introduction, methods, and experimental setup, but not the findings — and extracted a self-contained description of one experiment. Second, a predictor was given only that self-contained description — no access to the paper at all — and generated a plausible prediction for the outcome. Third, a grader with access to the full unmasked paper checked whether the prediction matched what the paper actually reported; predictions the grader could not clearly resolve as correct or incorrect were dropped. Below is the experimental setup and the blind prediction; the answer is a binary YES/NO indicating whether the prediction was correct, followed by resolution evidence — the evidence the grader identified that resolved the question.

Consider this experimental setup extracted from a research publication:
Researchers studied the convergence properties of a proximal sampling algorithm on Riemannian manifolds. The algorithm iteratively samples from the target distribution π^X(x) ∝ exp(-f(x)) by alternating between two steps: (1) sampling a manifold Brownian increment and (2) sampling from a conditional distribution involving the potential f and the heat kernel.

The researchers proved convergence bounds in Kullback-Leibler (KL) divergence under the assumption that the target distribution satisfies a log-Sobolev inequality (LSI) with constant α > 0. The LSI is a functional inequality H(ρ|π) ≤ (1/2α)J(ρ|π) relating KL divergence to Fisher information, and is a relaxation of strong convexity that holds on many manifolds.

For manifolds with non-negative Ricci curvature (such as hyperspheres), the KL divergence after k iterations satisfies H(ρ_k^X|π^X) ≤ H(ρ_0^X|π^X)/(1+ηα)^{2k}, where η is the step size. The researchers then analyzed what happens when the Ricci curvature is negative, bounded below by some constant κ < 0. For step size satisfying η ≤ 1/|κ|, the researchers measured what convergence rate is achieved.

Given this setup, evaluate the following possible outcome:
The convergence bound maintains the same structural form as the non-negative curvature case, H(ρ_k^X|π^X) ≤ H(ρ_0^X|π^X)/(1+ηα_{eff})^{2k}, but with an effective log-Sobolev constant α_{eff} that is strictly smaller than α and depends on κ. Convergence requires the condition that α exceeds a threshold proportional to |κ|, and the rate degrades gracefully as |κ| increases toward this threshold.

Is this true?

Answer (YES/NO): NO